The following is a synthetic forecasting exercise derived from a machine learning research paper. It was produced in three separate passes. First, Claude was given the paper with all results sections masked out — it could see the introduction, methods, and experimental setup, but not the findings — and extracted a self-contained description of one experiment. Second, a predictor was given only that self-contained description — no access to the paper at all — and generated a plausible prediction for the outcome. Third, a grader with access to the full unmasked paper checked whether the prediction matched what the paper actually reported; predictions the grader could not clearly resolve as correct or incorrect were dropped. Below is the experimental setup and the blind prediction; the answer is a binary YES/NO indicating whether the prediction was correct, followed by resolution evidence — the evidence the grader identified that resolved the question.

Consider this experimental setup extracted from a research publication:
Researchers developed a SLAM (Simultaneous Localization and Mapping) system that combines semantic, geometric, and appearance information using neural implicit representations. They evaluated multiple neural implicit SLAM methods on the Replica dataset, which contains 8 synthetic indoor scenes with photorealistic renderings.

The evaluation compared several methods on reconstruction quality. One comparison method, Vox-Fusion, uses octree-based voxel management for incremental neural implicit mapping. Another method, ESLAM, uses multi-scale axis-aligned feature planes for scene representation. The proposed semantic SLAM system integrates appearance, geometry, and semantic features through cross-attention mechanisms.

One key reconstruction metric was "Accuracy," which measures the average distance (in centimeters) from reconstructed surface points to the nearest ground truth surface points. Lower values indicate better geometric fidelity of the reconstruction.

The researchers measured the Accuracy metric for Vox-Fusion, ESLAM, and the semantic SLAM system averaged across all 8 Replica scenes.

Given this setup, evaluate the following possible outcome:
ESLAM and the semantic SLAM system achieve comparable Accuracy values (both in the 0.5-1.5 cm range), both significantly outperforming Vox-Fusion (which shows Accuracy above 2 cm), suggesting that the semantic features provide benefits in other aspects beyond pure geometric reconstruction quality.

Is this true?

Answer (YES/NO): NO